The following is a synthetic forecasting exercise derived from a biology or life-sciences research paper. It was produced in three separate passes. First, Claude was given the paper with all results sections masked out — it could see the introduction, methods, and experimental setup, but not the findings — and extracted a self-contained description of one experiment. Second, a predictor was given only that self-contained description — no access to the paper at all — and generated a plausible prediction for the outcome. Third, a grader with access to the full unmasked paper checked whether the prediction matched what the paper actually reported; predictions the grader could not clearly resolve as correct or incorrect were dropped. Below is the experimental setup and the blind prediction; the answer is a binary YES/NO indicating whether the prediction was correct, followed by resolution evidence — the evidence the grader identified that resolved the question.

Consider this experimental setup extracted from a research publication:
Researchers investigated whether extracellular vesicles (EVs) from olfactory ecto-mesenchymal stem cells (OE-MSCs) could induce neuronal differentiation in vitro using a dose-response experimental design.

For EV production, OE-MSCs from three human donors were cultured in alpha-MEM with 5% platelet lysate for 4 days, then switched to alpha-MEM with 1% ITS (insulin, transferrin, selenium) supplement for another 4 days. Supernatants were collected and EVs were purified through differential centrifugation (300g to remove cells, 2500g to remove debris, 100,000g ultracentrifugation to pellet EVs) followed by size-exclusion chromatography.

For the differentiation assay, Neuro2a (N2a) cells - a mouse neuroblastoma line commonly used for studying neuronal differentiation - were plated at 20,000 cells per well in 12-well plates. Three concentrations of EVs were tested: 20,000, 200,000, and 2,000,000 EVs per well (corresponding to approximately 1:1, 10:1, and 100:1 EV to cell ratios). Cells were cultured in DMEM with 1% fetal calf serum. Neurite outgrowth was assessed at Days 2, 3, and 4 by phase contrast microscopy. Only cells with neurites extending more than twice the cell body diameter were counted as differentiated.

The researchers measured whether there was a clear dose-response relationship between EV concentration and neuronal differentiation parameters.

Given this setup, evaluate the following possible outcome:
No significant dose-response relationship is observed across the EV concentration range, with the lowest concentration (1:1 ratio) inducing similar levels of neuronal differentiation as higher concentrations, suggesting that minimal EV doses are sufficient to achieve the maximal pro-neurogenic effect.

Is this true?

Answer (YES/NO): NO